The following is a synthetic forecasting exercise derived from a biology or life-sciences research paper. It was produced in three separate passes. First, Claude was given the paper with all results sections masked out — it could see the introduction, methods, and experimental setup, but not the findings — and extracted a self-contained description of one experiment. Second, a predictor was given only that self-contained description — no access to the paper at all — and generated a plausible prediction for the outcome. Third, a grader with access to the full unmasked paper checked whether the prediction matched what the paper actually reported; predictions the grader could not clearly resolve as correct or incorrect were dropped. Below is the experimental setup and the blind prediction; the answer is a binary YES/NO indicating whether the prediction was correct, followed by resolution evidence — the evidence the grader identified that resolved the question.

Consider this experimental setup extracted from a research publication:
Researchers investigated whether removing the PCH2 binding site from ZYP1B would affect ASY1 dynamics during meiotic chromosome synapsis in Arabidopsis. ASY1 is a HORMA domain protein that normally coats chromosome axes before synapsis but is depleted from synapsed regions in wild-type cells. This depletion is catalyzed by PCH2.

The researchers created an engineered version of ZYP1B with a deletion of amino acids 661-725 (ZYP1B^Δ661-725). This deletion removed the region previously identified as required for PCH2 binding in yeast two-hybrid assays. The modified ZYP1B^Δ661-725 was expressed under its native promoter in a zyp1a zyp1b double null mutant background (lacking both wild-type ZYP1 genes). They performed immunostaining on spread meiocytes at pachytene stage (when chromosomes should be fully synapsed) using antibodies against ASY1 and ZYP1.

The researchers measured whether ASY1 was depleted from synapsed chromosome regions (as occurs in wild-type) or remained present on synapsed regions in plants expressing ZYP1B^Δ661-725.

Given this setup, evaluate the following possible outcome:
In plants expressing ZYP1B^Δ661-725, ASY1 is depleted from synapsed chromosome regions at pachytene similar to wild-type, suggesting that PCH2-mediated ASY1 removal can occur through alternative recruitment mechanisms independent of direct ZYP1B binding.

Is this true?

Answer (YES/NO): NO